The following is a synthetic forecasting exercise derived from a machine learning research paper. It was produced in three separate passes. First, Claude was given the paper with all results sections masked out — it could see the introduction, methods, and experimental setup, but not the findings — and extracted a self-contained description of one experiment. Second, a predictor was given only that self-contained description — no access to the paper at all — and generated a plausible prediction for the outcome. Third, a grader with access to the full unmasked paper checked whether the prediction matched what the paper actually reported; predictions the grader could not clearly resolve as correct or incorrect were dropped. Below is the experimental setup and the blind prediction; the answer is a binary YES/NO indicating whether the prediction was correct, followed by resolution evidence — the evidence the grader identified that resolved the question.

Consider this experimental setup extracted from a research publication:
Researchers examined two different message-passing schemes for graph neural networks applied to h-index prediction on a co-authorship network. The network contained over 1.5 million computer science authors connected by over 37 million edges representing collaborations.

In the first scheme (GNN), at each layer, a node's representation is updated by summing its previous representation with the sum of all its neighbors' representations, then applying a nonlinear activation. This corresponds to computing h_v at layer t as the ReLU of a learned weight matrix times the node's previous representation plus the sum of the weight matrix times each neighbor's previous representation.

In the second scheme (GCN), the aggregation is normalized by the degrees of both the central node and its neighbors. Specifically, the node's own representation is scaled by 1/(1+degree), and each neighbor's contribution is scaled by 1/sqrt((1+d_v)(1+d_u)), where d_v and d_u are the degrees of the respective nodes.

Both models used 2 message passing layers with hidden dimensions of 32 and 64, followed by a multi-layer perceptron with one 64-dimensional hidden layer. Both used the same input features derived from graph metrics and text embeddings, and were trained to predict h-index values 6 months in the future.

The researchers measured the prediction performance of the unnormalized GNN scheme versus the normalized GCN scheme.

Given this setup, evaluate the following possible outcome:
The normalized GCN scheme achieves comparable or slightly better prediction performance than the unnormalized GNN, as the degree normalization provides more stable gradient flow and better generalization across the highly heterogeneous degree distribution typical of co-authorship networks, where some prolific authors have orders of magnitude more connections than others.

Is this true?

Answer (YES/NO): YES